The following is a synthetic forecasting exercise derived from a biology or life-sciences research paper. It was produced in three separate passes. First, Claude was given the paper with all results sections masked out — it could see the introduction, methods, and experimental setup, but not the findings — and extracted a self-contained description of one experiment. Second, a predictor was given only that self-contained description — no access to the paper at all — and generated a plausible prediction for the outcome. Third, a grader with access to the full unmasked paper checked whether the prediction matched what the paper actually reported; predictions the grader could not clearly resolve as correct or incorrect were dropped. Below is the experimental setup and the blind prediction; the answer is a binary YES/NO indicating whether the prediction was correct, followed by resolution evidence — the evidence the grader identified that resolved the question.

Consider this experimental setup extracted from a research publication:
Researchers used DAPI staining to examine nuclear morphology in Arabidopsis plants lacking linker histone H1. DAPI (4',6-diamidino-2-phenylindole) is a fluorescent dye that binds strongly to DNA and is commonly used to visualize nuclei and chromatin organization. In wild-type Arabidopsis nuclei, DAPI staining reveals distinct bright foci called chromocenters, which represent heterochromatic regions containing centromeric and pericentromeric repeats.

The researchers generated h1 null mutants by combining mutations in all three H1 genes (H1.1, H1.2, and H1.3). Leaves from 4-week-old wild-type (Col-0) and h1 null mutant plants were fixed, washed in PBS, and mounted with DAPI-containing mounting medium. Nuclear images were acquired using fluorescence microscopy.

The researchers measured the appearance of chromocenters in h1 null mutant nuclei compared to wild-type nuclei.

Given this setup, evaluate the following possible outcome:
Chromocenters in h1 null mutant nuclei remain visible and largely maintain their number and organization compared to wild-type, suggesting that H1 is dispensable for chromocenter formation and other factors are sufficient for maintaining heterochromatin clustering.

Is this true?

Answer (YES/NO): NO